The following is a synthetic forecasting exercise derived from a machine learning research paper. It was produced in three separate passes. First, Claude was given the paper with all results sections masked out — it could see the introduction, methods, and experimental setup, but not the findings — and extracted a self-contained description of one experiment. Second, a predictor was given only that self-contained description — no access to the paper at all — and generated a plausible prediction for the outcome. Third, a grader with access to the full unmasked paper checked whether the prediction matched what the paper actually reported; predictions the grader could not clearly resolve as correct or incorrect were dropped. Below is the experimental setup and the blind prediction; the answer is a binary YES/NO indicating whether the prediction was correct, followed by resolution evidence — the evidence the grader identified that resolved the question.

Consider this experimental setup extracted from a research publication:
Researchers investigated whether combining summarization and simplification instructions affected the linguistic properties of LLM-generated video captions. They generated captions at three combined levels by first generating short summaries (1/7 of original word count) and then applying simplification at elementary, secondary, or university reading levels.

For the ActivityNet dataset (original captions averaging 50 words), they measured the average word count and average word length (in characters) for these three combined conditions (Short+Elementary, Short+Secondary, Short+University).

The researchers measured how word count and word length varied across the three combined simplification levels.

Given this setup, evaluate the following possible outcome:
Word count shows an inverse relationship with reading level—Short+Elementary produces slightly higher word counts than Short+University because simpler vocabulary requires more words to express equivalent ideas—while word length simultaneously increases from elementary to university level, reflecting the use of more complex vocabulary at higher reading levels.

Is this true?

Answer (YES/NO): NO